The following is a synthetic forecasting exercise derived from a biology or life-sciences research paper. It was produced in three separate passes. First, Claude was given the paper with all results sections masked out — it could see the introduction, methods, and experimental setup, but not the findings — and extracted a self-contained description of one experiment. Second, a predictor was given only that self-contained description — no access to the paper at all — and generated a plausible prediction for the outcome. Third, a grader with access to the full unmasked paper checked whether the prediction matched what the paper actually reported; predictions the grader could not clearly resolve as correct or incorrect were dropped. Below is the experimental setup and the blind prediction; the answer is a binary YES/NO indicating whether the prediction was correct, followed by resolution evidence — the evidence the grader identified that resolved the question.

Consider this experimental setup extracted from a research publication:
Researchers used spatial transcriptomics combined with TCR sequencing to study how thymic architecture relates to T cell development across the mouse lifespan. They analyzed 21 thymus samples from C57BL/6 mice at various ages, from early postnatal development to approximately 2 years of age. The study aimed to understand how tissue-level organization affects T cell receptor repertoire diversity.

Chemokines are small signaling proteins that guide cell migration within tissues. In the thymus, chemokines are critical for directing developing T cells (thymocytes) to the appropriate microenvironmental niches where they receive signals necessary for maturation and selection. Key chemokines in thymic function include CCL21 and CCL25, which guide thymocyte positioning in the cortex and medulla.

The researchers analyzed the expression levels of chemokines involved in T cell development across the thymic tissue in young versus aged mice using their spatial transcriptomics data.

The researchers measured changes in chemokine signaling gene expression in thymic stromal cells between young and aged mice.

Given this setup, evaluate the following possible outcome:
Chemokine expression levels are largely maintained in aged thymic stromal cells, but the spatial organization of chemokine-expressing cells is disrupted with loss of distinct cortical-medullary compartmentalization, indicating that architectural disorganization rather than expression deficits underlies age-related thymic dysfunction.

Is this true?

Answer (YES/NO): NO